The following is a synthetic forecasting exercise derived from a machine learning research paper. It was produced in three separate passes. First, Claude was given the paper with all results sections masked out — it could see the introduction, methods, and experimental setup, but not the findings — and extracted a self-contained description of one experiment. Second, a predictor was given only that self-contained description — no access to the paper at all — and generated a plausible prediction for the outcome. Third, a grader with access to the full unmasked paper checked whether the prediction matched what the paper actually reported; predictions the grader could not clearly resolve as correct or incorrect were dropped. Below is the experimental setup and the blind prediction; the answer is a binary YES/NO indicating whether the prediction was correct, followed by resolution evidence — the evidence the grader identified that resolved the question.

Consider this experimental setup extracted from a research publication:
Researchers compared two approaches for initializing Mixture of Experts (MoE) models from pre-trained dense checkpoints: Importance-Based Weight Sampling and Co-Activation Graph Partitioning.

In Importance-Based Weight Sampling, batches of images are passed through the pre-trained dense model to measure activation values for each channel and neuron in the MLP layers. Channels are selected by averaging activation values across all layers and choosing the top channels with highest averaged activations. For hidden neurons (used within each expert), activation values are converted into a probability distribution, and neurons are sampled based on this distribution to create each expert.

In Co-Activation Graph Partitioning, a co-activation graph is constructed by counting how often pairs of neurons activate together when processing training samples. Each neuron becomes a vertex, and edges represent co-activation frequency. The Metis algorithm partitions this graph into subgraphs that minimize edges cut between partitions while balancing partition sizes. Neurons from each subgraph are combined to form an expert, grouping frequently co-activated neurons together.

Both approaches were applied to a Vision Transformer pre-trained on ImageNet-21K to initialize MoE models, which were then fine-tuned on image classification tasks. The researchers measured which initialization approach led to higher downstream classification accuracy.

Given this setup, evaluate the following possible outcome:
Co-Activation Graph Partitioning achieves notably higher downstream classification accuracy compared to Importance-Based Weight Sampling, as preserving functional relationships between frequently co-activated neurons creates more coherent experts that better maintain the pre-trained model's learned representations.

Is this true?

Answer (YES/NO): NO